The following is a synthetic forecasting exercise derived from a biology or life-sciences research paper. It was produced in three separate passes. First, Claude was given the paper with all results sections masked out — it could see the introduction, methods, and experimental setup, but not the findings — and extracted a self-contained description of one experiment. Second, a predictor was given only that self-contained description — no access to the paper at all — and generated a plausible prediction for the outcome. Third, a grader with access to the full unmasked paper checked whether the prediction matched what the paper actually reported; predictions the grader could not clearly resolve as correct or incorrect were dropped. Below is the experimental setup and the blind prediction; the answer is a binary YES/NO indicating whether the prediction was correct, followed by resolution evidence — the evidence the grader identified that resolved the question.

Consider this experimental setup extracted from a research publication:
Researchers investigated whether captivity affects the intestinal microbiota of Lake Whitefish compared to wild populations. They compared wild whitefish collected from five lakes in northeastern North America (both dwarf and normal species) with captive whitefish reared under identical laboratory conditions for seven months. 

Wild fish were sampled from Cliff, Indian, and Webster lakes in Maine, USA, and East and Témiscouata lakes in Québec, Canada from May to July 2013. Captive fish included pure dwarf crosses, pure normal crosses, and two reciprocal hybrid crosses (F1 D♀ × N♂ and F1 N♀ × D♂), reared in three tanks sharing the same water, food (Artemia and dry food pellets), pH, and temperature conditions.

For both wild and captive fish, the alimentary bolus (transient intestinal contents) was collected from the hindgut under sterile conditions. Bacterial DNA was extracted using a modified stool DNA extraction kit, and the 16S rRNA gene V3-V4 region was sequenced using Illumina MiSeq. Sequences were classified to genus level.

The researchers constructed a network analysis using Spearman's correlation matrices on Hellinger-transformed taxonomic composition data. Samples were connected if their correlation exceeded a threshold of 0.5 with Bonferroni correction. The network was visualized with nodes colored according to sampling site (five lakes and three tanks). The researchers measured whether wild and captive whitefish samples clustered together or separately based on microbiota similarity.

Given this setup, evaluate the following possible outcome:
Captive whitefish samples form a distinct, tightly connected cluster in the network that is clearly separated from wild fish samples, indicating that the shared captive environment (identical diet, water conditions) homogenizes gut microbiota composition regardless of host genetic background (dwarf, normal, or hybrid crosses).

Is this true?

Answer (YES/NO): NO